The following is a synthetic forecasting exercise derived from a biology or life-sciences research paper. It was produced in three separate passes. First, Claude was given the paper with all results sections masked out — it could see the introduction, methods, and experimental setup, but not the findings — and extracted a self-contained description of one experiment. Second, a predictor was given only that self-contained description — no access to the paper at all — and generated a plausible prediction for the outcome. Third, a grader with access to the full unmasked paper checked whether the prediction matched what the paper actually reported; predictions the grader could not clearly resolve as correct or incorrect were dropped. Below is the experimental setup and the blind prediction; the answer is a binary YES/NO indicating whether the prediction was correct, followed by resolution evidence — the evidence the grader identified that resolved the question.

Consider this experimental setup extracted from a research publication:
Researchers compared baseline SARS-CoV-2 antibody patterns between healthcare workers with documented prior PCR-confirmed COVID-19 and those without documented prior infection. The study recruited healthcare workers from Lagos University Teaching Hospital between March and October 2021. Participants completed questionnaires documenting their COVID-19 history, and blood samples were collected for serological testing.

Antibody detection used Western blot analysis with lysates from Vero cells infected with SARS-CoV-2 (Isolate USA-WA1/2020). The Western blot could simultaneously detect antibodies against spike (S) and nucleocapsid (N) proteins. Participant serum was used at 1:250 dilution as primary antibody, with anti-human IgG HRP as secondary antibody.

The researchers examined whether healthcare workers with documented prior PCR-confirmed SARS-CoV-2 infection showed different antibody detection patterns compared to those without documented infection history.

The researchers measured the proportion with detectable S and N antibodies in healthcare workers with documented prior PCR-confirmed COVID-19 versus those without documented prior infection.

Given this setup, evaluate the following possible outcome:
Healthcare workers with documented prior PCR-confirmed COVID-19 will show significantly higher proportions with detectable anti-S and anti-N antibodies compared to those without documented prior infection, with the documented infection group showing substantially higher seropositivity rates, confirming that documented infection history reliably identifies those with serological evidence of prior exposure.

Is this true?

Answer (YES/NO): YES